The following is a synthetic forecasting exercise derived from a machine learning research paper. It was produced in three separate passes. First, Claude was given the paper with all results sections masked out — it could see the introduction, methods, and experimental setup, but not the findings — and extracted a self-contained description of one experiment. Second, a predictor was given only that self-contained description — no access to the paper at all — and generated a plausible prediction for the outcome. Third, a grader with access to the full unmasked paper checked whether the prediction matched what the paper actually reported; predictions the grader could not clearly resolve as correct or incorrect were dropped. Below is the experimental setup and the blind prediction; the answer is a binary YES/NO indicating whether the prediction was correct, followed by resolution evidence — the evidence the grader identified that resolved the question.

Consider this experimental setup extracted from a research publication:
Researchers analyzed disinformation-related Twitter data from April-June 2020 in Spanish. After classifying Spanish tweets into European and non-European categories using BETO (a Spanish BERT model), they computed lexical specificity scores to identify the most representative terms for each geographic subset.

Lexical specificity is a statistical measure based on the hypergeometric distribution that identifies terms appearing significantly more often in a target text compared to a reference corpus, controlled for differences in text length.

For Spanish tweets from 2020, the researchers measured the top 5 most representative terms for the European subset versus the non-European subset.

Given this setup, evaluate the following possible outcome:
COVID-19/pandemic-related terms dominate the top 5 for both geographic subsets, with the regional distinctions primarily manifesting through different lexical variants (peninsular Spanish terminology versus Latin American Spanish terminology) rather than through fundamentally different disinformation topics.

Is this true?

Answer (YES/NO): NO